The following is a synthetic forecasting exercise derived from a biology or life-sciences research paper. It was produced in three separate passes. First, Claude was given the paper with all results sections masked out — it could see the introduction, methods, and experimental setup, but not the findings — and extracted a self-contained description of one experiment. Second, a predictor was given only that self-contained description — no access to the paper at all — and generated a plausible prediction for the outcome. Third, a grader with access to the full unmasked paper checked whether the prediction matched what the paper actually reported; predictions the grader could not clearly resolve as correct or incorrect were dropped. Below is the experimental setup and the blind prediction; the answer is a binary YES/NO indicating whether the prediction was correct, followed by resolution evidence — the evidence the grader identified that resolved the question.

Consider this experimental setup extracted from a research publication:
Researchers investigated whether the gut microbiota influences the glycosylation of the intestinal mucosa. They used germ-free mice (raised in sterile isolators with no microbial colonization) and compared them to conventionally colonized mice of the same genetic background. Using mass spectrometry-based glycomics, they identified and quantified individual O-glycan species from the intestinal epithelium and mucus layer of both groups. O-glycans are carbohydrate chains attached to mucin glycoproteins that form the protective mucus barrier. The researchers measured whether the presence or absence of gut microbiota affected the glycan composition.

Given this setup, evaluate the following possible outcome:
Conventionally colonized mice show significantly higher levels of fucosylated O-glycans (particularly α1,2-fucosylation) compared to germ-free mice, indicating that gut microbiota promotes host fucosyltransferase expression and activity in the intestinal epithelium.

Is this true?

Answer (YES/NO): NO